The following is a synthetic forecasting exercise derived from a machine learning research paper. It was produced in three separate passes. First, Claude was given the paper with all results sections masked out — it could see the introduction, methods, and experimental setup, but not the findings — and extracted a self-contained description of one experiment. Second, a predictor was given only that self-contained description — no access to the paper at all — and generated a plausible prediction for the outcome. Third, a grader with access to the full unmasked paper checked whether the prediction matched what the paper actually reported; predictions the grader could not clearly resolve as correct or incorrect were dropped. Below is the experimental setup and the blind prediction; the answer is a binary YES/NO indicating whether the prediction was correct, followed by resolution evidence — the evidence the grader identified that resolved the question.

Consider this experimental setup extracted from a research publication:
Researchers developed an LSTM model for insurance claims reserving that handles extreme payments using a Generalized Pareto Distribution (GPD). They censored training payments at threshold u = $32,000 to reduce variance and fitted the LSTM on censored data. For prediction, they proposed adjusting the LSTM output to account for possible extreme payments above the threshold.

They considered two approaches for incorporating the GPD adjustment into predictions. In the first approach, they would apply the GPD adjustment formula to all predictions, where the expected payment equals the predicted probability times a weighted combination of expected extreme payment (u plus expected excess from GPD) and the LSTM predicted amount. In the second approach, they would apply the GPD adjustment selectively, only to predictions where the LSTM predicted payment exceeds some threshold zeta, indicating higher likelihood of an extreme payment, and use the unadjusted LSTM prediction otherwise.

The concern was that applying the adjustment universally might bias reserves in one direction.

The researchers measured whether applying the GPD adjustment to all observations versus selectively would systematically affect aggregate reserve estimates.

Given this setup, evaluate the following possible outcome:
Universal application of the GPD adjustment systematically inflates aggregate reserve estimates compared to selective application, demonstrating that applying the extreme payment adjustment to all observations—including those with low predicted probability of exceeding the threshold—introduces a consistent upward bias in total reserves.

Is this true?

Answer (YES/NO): YES